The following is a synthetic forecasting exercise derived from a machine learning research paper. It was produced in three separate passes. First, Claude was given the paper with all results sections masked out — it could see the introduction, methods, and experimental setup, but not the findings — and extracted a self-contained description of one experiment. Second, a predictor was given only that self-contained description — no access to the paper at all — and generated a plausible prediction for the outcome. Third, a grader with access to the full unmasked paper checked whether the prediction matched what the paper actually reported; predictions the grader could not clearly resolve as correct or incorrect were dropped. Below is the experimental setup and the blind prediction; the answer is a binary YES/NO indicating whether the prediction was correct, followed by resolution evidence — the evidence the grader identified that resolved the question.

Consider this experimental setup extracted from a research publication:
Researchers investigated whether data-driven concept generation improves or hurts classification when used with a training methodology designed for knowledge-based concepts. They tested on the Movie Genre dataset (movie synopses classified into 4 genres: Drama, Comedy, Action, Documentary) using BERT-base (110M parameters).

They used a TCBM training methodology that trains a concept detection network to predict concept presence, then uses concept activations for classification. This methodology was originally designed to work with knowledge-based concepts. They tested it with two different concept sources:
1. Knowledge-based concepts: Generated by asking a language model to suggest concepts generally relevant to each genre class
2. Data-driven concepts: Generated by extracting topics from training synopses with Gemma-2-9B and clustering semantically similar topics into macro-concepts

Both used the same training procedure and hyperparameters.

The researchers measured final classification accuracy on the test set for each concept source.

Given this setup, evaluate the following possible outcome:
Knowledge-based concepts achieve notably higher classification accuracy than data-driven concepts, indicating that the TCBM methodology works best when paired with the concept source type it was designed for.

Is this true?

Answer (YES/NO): NO